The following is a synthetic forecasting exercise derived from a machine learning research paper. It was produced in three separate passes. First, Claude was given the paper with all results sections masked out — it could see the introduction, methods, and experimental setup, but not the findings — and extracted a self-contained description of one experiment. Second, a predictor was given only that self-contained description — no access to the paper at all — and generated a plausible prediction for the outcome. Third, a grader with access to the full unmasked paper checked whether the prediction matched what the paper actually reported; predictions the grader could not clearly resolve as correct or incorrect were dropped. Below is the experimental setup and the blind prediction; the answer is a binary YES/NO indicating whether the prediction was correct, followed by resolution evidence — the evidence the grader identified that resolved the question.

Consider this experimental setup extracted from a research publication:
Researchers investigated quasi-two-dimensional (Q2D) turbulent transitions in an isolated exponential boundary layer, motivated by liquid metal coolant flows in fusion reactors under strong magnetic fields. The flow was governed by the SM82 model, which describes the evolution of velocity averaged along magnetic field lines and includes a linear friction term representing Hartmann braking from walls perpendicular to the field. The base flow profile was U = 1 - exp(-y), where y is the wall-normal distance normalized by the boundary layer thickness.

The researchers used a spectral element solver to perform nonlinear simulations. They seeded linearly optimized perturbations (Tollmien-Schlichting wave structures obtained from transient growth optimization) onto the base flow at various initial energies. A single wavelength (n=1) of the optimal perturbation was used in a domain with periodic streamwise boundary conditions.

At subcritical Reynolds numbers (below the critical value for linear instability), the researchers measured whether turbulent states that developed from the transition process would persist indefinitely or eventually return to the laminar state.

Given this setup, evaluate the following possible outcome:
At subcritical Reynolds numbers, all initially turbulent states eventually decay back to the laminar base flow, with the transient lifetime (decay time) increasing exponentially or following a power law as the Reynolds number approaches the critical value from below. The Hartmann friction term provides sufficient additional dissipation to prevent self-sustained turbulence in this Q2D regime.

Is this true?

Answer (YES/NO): NO